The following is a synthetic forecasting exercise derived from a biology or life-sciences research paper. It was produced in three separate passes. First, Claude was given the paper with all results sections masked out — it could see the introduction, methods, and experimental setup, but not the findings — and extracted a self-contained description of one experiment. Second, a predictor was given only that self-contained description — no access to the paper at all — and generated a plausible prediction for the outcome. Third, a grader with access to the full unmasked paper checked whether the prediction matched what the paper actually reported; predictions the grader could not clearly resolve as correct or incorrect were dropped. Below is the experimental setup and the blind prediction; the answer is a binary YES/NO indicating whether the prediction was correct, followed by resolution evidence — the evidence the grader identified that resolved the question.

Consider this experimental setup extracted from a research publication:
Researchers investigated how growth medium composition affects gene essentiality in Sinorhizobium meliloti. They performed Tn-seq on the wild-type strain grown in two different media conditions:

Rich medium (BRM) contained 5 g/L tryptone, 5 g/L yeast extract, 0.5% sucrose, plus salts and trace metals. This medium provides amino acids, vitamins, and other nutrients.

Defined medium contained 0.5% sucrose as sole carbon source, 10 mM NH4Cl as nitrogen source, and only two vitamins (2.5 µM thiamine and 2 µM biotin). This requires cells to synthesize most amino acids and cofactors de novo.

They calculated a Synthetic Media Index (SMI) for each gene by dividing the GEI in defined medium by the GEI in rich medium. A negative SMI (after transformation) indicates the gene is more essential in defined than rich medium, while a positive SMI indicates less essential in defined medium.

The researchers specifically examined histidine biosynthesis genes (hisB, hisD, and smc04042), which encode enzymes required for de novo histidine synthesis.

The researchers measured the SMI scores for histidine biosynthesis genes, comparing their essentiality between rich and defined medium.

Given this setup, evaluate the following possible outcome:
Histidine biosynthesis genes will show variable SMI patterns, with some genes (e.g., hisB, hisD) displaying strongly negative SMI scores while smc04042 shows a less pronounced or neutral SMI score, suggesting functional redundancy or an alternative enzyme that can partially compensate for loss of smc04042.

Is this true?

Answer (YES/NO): NO